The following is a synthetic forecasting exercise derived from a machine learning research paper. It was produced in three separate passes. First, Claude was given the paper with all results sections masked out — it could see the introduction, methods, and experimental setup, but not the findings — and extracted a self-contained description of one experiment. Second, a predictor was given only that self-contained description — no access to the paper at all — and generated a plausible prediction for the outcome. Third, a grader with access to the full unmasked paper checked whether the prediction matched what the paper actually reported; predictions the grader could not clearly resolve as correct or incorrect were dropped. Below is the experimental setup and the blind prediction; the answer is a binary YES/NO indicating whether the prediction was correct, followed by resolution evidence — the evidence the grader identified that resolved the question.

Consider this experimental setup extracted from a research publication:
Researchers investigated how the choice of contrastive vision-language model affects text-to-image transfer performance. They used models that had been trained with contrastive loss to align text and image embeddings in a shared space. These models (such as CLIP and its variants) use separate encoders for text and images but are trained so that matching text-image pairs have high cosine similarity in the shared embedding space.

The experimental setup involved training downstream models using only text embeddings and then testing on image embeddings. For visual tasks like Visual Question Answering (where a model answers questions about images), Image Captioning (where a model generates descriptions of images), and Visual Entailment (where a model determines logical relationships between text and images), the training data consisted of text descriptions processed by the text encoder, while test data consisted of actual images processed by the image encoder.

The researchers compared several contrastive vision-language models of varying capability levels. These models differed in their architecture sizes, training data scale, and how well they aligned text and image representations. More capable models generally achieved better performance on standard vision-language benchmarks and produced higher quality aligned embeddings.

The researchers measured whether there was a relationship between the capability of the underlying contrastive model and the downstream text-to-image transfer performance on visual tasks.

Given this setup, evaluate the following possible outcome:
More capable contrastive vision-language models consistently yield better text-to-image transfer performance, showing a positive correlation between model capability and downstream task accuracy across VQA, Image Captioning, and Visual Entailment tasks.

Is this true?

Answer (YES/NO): YES